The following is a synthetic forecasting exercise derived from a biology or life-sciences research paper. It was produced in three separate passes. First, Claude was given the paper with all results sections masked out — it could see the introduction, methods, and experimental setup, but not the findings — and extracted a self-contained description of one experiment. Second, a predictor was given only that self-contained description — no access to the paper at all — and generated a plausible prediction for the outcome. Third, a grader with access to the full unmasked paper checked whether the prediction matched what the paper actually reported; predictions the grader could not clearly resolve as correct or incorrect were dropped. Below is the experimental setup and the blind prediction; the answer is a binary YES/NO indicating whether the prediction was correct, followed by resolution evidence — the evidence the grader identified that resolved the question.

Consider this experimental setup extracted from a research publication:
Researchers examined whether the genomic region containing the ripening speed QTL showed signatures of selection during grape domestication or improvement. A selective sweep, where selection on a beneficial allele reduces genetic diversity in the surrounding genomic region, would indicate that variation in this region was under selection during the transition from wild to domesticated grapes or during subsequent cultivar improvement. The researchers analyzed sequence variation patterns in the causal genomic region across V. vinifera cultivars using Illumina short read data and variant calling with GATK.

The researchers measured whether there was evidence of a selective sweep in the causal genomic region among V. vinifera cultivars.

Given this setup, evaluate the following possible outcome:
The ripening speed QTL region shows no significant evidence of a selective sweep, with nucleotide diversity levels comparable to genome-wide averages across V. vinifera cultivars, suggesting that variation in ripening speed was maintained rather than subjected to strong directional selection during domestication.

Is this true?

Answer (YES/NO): YES